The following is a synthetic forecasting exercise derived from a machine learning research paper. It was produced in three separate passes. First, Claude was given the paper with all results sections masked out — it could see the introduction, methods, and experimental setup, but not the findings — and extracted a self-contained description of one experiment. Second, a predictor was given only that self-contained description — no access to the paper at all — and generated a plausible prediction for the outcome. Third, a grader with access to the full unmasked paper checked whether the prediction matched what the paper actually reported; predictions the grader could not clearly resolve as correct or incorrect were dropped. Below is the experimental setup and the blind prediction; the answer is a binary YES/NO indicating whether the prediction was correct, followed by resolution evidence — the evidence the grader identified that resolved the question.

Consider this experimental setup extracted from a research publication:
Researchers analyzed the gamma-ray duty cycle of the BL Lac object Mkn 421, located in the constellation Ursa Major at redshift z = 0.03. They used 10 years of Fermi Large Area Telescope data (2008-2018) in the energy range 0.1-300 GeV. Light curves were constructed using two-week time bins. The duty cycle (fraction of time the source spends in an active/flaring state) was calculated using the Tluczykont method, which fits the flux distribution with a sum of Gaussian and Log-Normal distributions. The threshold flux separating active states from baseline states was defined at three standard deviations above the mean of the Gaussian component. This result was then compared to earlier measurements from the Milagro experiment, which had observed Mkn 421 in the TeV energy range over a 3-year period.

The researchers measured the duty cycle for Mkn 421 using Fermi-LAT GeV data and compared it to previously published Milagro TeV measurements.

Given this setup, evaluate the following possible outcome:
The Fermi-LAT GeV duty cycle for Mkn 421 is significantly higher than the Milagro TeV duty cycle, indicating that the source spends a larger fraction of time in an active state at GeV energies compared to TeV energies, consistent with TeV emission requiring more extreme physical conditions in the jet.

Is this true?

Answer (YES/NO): NO